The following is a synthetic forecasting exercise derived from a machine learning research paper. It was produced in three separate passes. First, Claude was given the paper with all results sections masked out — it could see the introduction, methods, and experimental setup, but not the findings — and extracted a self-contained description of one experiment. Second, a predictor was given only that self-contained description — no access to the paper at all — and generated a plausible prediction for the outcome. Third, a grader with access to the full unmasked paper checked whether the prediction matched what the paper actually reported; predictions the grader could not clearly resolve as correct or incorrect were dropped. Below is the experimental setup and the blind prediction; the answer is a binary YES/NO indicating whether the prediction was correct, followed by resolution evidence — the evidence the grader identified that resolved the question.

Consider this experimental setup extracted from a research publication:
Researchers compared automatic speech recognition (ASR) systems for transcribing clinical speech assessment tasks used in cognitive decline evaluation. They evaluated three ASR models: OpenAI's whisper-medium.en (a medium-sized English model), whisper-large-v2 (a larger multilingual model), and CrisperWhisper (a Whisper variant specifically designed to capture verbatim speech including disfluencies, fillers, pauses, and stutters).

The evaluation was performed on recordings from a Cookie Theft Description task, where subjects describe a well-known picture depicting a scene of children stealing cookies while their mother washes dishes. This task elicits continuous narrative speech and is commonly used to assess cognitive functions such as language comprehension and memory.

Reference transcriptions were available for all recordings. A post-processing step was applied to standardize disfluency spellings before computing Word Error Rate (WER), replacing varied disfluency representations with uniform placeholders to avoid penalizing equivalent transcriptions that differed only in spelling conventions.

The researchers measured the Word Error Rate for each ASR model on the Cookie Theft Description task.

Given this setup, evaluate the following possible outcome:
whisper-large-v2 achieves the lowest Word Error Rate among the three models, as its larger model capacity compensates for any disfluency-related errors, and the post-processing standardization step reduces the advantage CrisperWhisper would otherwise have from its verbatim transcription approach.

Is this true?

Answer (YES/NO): NO